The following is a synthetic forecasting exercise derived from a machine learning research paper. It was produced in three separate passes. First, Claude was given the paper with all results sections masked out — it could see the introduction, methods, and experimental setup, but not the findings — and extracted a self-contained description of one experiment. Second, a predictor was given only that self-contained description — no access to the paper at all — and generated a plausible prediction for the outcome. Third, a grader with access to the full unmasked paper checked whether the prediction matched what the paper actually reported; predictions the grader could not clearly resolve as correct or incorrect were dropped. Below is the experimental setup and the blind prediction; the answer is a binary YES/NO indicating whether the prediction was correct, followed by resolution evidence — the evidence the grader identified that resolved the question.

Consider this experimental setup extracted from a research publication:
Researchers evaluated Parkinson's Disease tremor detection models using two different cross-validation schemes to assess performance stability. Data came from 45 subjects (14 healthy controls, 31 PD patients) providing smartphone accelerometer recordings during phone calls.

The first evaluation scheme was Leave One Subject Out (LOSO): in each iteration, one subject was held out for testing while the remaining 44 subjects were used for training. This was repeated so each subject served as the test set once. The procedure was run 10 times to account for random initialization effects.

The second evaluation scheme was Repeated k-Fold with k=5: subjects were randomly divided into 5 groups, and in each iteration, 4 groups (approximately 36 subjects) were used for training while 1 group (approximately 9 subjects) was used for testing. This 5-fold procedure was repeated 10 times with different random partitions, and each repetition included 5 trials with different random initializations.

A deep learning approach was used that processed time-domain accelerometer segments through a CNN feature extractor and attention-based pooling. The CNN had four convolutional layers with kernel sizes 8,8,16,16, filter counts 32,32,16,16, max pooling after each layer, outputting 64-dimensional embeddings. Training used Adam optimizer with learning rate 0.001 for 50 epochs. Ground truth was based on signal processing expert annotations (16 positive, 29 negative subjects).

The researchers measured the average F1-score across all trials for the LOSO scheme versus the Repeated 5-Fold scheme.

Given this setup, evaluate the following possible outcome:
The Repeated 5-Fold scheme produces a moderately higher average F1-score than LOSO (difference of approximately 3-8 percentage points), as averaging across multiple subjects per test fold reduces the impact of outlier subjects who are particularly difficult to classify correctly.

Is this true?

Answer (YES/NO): NO